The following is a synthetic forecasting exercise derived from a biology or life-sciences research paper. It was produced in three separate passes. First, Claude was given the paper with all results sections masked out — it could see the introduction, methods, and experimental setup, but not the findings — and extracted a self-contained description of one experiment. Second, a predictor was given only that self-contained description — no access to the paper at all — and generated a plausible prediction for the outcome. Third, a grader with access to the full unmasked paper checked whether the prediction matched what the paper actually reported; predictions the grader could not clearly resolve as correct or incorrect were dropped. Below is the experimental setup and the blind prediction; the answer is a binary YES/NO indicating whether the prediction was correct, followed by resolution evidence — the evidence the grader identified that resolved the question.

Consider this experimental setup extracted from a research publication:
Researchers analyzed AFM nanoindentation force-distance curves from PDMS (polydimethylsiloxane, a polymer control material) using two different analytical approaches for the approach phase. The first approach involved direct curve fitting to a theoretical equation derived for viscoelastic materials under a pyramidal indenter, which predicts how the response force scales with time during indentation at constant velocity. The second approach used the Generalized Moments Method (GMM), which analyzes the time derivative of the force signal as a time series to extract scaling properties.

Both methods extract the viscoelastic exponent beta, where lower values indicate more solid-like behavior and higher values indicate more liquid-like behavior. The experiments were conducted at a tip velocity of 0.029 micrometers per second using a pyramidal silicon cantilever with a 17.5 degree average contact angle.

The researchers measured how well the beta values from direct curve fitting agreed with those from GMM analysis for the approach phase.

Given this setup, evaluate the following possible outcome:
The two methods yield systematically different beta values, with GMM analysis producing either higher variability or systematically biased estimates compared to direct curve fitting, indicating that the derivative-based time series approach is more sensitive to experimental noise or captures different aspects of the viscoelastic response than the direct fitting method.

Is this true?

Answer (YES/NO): NO